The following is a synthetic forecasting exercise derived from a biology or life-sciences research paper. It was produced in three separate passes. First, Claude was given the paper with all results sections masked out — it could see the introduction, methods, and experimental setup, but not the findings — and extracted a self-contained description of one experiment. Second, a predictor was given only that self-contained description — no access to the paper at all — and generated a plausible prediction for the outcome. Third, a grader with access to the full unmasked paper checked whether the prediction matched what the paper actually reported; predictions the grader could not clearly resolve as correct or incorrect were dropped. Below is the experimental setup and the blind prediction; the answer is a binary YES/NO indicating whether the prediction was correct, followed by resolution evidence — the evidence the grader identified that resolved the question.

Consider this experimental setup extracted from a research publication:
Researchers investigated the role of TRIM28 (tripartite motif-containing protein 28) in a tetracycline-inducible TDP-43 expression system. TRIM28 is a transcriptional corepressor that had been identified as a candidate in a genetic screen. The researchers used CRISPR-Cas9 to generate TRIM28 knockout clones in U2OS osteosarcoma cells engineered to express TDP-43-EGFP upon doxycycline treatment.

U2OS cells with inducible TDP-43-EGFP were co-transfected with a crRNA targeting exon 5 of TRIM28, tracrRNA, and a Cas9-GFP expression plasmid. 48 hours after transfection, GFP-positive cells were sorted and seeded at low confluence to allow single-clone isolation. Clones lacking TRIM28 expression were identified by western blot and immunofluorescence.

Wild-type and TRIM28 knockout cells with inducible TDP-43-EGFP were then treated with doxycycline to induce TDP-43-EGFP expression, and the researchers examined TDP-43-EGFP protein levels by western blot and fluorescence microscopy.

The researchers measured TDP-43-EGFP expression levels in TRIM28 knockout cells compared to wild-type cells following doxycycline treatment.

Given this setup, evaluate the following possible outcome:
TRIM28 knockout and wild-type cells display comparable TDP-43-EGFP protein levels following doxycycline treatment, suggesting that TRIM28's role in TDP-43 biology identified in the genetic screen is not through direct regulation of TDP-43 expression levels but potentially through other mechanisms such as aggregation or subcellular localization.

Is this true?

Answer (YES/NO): NO